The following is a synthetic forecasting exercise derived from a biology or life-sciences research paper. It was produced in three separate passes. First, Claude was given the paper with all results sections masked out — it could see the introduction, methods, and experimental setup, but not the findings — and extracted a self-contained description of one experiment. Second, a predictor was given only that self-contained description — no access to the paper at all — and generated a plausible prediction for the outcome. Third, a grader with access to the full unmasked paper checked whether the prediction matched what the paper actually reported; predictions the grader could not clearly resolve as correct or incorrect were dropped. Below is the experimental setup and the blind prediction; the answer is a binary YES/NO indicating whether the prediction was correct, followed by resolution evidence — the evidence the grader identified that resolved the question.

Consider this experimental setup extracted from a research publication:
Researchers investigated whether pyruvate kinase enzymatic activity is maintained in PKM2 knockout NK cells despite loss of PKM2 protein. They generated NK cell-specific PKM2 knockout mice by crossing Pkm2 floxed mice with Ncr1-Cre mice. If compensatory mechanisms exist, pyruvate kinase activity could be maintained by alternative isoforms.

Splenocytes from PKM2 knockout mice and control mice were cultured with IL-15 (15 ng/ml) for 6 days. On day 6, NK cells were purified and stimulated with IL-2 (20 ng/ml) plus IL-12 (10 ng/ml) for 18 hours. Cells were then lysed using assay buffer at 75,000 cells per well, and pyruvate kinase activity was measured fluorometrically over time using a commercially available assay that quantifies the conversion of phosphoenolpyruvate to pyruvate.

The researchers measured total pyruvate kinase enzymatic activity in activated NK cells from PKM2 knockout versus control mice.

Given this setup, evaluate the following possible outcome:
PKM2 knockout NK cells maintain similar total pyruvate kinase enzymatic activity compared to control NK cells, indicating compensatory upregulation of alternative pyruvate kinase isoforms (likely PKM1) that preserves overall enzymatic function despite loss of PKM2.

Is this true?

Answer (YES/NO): YES